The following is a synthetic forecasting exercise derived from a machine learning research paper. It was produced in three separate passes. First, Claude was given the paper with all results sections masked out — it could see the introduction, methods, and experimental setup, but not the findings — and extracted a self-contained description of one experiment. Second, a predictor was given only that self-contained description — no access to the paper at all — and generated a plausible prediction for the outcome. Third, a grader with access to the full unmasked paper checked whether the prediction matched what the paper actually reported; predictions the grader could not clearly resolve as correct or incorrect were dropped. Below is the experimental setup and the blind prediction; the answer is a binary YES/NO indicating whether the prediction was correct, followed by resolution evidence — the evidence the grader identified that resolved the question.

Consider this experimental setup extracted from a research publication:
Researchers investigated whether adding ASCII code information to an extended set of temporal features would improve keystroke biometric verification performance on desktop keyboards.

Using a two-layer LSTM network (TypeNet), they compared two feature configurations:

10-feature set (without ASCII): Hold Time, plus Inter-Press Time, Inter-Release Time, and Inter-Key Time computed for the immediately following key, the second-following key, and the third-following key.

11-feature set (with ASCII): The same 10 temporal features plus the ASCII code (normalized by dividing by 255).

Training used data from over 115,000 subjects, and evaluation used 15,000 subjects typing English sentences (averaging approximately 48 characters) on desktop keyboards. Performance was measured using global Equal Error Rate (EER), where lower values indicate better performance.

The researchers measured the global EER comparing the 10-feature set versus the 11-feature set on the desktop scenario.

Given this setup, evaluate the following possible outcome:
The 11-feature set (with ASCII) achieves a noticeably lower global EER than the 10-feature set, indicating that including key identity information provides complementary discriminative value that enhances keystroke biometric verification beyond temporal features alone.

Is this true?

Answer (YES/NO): YES